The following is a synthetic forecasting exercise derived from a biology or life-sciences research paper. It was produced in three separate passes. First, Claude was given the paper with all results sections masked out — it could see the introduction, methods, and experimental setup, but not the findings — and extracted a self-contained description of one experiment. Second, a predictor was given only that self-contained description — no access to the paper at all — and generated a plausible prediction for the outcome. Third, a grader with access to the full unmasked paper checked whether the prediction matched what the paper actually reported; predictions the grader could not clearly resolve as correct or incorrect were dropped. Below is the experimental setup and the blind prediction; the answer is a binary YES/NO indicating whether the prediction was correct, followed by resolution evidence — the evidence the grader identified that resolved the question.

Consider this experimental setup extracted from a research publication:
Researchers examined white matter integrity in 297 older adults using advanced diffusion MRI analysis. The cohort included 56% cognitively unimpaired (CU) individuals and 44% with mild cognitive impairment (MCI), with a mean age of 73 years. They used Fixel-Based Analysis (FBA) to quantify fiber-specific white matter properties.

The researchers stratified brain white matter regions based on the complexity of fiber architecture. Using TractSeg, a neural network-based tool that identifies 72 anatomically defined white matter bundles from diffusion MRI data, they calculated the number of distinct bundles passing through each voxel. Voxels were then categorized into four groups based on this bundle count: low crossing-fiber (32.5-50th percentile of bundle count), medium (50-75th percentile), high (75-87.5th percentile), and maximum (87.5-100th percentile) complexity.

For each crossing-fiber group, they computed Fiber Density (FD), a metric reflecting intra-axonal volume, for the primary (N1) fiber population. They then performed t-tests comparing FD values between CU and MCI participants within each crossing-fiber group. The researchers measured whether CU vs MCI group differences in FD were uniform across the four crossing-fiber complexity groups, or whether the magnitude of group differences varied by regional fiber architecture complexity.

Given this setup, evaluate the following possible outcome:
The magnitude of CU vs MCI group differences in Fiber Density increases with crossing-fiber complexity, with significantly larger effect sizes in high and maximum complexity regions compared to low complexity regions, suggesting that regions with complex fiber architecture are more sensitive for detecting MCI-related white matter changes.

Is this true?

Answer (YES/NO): NO